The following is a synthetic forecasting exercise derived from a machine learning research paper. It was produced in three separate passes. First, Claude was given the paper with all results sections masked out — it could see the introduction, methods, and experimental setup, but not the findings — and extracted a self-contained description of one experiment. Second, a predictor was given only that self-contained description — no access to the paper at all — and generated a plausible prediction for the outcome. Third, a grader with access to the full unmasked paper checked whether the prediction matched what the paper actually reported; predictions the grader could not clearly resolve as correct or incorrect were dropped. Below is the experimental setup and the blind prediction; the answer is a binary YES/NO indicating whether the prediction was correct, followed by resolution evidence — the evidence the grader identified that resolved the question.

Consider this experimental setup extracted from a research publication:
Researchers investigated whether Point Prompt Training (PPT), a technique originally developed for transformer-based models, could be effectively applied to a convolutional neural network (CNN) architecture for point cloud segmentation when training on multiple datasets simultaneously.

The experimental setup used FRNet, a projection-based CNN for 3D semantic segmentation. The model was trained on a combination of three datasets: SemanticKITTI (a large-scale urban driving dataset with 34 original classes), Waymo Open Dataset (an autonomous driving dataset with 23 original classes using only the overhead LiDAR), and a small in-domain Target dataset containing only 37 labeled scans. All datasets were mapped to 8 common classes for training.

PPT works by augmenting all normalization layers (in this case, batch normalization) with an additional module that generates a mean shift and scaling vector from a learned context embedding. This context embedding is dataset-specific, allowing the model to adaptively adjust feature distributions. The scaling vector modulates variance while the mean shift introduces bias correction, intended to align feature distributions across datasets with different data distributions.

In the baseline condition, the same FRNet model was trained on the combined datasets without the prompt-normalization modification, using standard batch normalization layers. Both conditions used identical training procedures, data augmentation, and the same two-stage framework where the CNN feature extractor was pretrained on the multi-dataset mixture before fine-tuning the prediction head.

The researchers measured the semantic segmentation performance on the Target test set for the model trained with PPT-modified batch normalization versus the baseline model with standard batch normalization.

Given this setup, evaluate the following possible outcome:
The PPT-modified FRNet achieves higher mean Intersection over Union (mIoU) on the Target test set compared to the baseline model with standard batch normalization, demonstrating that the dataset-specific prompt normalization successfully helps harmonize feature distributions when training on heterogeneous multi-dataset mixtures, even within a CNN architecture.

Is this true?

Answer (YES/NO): YES